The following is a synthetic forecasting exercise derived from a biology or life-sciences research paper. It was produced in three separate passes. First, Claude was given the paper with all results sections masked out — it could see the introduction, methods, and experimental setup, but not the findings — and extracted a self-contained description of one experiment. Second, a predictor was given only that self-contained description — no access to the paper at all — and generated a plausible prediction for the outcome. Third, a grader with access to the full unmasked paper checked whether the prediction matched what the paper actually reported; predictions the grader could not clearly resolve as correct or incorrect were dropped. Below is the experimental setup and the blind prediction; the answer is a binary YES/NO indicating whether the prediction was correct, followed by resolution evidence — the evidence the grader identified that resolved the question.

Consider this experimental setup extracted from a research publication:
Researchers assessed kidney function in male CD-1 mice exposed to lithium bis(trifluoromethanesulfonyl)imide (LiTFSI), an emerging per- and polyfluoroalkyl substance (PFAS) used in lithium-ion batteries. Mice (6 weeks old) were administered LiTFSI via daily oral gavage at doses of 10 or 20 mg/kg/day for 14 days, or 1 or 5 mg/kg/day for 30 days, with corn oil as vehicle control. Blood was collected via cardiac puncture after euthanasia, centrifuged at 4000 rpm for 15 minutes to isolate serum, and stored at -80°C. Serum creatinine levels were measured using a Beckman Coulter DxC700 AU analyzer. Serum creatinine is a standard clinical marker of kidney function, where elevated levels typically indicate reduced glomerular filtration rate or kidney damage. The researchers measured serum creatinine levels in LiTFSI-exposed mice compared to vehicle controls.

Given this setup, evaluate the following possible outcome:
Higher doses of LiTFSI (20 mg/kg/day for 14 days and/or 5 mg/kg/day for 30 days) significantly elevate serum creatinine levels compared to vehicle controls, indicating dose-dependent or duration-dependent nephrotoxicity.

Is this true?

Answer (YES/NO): NO